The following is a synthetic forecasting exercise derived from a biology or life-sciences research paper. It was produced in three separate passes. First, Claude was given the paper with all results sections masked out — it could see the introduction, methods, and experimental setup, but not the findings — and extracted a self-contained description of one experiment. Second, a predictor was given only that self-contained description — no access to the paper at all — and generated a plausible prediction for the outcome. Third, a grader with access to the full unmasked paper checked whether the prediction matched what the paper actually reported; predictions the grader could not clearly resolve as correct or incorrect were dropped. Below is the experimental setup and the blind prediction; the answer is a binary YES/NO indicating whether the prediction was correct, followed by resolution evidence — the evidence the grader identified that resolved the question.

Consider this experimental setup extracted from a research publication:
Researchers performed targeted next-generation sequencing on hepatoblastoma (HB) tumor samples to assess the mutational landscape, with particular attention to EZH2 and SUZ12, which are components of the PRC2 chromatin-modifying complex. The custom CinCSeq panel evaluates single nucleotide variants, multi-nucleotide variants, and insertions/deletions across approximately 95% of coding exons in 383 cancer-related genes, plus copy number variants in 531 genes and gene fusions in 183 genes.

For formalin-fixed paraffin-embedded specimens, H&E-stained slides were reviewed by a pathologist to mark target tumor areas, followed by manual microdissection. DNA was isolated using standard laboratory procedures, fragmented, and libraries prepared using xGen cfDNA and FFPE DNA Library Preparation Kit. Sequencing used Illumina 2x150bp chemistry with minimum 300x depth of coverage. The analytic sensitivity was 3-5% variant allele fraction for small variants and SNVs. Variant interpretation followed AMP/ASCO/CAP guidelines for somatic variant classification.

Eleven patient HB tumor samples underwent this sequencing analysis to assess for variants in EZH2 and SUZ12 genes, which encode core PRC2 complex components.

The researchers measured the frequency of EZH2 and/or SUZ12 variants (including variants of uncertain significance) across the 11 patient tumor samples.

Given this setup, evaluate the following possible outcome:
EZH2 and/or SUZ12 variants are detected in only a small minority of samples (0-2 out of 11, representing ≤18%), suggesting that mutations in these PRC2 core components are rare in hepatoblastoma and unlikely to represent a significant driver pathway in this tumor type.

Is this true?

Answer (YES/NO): NO